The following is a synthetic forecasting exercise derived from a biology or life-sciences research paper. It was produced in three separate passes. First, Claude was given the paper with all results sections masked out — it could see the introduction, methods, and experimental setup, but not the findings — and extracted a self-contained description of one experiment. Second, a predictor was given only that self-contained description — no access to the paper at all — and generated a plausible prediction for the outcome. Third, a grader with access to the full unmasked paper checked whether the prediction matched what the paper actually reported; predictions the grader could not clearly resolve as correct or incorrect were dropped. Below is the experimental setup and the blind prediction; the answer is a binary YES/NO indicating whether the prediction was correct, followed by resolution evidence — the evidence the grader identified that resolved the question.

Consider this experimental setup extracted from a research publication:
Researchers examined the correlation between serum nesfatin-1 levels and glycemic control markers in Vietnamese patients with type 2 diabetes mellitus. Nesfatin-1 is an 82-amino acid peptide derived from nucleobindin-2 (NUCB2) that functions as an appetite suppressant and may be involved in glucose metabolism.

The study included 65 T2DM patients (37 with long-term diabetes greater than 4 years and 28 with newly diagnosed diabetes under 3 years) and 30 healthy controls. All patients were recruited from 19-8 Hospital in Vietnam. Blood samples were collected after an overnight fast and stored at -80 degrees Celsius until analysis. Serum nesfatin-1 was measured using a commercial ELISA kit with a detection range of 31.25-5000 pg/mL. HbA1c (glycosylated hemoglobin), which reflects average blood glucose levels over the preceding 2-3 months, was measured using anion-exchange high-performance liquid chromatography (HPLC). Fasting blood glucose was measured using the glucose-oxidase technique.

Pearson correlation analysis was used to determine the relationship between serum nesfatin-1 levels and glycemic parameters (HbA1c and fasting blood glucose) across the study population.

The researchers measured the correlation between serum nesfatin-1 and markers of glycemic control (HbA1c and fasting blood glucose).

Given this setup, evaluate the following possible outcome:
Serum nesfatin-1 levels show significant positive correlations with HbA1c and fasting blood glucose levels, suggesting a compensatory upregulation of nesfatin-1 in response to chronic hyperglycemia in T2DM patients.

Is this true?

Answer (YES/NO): NO